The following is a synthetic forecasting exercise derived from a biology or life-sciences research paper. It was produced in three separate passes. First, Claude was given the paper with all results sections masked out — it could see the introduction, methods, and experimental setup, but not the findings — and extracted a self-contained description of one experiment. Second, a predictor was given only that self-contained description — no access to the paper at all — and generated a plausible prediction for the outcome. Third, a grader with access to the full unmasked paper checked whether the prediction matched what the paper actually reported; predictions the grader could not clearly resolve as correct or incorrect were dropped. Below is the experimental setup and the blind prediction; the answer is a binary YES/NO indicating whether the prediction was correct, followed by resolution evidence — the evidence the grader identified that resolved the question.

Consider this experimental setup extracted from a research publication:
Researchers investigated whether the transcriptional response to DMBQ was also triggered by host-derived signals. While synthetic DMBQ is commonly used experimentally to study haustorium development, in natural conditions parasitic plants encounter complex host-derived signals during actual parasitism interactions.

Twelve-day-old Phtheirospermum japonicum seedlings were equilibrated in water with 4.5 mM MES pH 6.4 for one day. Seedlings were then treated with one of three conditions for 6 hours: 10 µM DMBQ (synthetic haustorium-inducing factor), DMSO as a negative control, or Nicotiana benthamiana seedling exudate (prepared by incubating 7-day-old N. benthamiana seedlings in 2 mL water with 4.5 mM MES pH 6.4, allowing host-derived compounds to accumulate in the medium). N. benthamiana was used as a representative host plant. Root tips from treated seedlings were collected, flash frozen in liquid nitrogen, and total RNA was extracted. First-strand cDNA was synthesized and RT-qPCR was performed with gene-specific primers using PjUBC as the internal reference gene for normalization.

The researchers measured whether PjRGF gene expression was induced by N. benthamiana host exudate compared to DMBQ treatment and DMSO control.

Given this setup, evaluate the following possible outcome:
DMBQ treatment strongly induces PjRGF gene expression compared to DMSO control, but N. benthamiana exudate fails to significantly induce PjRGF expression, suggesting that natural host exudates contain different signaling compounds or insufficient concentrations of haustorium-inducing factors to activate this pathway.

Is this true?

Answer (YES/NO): NO